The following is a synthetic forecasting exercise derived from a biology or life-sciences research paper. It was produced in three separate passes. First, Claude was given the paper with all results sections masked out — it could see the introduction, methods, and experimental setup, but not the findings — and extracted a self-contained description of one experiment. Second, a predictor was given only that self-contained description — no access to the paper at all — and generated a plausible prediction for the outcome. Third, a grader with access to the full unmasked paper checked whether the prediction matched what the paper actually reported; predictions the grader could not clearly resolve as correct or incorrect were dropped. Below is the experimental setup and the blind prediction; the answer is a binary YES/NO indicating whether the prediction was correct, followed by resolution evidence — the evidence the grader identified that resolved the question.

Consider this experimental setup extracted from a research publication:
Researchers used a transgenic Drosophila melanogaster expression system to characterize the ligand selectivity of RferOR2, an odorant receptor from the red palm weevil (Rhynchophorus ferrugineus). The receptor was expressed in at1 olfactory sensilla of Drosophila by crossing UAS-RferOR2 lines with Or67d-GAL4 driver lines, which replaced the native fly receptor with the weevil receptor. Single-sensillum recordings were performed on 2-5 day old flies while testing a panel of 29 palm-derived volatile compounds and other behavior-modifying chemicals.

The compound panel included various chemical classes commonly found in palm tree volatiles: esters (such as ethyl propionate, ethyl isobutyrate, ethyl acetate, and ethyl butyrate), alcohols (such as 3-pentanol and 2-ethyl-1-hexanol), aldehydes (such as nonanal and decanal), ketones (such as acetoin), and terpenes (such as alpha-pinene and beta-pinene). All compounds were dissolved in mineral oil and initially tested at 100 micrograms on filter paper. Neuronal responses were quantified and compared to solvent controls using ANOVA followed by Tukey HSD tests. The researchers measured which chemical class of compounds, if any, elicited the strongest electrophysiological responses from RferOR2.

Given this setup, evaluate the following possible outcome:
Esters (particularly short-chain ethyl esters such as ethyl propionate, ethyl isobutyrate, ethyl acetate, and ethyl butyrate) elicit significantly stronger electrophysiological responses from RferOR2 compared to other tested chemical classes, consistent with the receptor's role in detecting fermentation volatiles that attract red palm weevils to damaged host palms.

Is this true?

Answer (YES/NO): YES